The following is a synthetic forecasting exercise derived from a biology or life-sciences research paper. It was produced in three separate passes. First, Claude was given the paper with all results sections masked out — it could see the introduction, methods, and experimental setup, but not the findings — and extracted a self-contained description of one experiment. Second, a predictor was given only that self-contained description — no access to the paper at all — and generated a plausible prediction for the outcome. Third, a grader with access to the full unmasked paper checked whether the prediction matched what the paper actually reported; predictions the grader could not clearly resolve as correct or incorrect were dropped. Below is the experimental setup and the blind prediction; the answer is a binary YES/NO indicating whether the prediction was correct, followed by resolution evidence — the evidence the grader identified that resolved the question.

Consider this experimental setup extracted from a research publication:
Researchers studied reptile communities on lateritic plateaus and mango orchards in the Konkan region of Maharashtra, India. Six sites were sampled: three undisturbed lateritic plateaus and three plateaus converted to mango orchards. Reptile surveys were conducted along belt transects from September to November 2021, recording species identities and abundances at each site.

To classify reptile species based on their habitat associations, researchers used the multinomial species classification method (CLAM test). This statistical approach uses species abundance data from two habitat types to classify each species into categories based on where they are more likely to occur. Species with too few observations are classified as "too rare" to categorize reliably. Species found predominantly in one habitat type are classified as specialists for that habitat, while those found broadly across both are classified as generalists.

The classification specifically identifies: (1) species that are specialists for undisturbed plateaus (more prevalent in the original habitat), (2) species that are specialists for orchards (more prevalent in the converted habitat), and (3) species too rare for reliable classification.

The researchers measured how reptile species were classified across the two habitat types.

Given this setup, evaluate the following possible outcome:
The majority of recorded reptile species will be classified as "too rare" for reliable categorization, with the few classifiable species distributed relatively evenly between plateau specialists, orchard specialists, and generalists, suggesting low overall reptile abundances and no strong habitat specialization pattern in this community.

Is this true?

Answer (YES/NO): NO